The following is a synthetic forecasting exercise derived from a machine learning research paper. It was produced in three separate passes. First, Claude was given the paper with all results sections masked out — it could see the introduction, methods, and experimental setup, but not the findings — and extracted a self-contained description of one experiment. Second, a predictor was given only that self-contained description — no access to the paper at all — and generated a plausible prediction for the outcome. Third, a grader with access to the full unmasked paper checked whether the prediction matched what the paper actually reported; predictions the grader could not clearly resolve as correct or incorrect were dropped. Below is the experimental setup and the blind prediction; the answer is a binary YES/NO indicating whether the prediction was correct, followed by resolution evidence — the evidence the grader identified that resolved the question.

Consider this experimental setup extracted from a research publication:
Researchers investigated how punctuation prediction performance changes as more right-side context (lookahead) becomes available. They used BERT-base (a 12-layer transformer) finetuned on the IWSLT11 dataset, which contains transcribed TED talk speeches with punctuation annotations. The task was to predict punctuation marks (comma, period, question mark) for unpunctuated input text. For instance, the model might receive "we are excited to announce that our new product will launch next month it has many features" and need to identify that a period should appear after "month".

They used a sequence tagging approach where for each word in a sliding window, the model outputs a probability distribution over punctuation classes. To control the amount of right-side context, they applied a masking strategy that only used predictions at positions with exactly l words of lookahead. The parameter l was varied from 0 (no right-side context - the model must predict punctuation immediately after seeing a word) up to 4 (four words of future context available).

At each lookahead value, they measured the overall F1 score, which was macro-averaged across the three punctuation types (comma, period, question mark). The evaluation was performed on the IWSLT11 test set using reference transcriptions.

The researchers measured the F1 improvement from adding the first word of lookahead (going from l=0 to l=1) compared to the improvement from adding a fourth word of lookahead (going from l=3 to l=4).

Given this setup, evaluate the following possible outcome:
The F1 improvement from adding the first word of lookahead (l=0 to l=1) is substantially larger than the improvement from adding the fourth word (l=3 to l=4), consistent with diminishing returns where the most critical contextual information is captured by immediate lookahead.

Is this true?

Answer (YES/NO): YES